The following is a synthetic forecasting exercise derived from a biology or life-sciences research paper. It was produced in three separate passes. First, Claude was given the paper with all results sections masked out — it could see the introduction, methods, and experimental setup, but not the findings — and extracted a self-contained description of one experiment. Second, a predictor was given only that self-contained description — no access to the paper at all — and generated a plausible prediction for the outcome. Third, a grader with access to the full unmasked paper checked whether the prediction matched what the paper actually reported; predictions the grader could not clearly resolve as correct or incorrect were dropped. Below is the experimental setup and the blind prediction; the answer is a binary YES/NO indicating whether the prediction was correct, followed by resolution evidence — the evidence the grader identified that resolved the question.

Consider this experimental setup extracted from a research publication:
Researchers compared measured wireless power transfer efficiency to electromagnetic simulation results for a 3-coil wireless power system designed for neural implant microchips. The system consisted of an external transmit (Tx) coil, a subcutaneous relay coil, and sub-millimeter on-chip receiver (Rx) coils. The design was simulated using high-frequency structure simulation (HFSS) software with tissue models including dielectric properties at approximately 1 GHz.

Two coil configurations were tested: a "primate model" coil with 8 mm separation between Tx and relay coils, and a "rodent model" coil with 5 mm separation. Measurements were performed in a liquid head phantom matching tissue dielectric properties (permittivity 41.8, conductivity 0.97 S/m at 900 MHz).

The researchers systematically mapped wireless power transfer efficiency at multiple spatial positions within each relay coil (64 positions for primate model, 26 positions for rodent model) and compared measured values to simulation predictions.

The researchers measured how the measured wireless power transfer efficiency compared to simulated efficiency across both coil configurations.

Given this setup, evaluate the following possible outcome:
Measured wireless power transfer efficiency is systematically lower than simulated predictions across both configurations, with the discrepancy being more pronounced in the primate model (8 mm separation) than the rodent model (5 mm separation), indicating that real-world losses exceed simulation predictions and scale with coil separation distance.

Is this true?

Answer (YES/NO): NO